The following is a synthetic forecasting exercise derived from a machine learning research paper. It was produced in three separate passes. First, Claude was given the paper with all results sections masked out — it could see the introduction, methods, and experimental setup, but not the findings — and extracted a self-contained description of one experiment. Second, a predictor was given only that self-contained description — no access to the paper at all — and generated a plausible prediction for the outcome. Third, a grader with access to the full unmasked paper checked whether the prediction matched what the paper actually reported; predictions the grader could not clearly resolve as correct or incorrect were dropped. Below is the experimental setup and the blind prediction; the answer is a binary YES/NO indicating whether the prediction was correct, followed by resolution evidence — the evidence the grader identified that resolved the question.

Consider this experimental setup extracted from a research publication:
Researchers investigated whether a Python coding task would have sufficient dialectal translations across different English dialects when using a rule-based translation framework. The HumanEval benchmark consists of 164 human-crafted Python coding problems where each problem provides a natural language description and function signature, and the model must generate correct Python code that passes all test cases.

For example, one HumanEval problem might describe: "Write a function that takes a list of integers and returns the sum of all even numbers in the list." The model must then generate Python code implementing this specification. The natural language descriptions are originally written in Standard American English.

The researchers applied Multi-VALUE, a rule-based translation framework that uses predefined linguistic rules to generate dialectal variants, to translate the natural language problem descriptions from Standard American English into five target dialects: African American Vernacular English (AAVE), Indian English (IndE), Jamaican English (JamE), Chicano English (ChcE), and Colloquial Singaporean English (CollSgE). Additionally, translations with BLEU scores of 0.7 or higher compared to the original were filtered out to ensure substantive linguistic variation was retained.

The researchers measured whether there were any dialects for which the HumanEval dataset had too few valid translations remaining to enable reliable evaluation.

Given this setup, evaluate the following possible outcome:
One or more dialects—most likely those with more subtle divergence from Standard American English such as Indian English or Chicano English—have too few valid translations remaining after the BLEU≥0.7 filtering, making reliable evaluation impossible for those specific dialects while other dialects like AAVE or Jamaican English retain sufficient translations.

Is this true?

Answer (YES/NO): NO